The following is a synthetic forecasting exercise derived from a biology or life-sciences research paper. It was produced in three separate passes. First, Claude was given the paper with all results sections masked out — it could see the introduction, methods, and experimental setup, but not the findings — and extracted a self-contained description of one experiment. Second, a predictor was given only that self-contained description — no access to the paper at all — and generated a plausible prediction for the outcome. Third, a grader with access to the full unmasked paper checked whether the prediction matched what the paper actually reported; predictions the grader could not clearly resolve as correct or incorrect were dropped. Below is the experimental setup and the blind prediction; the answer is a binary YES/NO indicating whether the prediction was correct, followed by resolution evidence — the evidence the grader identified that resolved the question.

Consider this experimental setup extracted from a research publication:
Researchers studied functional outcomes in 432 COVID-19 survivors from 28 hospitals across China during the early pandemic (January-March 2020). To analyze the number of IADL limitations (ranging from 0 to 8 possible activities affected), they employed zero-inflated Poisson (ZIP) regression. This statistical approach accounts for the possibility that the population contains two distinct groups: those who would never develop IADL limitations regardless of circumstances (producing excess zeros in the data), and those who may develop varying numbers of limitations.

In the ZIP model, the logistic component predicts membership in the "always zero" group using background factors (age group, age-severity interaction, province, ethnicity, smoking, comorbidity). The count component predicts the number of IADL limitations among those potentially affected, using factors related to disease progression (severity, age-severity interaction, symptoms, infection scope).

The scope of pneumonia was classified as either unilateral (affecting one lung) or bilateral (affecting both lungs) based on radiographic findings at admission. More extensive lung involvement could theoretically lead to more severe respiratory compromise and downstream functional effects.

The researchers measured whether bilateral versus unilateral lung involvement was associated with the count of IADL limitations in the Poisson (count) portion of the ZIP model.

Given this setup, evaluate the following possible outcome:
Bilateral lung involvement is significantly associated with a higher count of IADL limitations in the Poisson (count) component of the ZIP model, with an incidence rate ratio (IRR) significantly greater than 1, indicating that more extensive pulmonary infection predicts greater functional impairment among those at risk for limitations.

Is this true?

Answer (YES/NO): NO